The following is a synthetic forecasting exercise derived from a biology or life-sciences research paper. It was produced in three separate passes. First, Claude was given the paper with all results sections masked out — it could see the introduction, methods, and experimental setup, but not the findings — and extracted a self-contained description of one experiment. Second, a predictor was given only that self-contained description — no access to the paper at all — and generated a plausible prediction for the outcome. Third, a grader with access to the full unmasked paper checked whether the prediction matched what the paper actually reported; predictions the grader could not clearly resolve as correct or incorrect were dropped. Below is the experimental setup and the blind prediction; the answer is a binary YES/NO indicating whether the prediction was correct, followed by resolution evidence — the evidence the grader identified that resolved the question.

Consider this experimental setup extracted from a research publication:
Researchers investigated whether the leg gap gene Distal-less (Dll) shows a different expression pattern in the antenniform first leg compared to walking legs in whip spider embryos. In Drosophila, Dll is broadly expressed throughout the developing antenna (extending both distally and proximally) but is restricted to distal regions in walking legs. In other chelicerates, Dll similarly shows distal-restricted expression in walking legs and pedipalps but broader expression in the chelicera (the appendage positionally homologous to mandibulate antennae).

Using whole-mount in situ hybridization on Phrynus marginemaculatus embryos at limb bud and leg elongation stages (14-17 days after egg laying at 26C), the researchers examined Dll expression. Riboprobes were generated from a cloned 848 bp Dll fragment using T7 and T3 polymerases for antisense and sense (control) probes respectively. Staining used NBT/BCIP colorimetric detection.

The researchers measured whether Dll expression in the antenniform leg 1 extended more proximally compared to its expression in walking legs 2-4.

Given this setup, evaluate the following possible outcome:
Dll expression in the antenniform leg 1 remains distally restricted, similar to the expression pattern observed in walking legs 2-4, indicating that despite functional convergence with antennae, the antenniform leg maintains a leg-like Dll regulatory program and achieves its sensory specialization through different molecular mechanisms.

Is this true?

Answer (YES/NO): YES